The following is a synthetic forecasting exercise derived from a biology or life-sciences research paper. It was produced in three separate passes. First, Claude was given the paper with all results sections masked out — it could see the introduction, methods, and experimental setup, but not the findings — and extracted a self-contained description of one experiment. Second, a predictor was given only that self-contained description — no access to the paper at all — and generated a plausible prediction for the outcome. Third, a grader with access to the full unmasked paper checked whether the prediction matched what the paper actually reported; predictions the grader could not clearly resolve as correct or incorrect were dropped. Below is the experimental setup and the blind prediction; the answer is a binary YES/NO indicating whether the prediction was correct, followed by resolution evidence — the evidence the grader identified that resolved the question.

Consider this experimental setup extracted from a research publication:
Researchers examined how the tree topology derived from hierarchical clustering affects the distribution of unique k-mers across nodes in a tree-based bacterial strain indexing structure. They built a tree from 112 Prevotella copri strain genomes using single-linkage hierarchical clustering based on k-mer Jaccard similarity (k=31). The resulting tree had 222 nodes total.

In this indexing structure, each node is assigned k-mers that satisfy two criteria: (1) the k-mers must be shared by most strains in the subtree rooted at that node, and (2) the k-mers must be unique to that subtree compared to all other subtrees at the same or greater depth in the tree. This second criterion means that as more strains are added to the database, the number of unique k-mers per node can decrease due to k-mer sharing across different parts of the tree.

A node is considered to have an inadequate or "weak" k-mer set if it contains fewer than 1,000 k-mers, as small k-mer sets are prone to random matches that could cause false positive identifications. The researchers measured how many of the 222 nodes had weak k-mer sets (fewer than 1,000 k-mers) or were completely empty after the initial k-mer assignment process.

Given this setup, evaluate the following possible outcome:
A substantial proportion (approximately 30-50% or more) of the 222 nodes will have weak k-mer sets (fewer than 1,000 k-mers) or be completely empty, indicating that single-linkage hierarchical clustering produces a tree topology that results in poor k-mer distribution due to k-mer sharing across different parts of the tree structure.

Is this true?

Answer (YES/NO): YES